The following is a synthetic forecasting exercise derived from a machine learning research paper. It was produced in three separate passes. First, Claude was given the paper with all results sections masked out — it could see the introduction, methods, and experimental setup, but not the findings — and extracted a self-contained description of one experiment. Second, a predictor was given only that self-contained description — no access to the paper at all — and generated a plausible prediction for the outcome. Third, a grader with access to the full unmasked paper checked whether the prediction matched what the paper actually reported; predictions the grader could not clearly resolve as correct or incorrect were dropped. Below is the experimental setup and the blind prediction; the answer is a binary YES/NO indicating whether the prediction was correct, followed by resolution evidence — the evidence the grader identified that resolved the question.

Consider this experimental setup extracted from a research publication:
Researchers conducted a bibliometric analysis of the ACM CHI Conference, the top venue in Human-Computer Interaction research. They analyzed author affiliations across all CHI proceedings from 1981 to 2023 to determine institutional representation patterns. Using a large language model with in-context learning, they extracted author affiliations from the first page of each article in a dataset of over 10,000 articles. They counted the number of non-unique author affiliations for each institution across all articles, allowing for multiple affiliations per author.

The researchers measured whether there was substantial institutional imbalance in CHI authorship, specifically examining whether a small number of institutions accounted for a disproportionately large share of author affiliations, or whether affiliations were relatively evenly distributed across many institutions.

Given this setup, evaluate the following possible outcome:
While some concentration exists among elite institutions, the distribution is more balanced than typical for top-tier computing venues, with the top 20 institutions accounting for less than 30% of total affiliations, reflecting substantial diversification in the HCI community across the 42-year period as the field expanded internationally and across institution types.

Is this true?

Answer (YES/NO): NO